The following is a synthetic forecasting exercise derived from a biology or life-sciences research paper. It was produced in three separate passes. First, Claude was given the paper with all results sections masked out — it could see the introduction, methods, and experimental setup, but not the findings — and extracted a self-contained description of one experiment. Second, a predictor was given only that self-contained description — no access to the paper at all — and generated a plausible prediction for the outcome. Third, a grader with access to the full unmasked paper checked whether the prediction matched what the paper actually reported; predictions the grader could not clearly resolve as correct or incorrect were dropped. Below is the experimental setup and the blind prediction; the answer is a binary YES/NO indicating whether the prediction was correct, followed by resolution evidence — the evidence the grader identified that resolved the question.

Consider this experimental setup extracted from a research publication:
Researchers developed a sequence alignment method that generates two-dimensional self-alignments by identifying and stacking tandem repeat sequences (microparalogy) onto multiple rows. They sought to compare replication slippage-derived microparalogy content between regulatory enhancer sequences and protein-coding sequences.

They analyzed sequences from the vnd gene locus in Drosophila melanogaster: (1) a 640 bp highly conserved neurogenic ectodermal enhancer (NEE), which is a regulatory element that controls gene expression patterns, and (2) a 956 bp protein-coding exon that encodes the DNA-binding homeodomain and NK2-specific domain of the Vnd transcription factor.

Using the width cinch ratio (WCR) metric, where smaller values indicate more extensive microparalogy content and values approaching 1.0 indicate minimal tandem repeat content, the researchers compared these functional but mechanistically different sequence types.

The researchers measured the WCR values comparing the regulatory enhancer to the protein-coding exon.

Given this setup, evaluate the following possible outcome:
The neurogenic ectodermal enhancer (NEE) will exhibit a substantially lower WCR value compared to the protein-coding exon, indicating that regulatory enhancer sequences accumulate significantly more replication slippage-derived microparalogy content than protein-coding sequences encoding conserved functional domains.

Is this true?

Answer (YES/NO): NO